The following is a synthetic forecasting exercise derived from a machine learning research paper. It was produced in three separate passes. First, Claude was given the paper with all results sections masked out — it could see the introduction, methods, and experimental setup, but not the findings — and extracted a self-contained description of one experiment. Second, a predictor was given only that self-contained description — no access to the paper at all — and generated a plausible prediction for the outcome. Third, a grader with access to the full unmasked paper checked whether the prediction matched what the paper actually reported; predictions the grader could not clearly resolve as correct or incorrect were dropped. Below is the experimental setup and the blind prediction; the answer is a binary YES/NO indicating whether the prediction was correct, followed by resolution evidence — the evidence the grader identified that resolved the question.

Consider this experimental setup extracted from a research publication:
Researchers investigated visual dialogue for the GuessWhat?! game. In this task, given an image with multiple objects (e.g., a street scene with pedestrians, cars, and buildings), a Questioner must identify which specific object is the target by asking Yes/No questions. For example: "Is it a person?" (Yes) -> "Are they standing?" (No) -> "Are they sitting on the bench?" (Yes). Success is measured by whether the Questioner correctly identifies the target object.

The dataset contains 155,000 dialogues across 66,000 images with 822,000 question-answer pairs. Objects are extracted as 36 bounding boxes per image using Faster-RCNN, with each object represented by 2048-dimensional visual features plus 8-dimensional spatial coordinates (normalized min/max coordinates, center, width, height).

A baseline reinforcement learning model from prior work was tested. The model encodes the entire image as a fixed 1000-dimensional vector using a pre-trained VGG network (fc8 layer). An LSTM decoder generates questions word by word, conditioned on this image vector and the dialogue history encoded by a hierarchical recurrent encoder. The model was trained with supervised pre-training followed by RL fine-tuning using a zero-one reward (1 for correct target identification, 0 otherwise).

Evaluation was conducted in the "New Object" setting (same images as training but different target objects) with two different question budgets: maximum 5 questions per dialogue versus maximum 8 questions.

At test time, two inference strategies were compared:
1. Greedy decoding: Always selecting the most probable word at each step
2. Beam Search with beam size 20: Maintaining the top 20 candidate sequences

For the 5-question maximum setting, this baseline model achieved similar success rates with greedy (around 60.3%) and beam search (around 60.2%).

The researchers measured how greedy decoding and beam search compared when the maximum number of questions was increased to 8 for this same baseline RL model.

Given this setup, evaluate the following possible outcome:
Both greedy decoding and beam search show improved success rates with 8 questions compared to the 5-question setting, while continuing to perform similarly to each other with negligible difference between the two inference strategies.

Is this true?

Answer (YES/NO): NO